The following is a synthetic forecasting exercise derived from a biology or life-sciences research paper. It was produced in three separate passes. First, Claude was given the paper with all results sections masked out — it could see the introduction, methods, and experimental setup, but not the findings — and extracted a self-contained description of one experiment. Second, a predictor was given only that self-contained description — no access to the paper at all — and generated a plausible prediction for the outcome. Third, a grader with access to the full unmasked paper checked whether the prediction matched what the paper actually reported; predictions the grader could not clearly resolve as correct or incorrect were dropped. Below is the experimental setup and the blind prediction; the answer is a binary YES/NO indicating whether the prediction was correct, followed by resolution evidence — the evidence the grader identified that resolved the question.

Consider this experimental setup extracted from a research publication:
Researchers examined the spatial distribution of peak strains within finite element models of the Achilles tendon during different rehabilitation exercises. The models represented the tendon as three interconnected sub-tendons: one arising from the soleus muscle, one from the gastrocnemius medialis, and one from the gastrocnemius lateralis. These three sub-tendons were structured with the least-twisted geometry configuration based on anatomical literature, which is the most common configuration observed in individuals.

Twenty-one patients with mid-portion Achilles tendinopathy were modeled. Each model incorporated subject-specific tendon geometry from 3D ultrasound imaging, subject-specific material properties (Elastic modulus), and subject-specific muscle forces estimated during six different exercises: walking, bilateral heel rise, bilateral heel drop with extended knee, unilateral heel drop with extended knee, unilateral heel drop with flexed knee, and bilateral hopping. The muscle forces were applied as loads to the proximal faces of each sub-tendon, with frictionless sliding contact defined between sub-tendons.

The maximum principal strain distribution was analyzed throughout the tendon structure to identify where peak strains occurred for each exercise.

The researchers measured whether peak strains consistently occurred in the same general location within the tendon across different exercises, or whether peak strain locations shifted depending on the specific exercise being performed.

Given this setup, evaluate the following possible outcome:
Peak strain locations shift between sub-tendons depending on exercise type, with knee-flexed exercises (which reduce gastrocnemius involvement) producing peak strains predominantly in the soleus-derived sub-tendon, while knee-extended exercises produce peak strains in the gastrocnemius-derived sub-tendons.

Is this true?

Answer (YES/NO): NO